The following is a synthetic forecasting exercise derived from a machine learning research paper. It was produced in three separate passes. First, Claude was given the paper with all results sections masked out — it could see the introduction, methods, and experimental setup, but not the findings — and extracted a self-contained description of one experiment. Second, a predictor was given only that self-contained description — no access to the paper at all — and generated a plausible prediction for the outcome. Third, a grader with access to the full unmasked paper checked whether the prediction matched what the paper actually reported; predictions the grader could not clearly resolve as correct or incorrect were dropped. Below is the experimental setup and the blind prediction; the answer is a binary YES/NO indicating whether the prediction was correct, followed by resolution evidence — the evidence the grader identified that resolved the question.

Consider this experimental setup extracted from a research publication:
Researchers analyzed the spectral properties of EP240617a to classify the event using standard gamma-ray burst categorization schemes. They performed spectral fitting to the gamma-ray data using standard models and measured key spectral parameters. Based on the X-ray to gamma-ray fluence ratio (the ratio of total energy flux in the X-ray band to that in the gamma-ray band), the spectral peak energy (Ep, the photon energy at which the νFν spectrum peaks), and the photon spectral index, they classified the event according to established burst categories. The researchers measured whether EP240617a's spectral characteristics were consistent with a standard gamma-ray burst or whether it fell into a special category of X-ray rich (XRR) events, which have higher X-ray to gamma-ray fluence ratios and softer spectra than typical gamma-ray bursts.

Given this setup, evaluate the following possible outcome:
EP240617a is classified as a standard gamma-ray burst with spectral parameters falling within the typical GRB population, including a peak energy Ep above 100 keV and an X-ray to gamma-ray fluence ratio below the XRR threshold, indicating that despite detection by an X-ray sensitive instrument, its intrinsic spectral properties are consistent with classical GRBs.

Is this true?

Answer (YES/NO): NO